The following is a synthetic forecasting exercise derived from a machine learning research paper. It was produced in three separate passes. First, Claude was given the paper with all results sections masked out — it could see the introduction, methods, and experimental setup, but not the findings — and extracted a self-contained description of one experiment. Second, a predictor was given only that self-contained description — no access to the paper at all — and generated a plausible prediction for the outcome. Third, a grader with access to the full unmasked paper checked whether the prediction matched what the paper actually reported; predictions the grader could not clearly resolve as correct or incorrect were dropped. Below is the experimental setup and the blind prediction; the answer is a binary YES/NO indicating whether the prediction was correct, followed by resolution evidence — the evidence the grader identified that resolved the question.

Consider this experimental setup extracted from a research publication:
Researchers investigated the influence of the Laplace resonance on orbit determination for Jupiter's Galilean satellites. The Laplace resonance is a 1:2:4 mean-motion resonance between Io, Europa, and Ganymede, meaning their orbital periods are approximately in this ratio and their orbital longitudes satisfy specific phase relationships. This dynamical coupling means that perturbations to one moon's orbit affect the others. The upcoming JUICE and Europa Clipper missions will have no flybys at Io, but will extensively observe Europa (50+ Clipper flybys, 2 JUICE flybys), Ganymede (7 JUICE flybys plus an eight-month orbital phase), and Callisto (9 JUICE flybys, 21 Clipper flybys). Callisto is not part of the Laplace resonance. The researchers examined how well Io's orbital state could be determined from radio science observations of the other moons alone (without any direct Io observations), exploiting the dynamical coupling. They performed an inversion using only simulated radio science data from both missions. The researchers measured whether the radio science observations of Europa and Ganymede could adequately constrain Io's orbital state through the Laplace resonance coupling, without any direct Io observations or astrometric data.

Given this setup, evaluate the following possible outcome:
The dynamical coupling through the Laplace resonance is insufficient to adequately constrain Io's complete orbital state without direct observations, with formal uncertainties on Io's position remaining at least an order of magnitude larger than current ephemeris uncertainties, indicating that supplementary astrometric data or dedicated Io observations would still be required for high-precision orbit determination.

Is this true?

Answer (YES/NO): NO